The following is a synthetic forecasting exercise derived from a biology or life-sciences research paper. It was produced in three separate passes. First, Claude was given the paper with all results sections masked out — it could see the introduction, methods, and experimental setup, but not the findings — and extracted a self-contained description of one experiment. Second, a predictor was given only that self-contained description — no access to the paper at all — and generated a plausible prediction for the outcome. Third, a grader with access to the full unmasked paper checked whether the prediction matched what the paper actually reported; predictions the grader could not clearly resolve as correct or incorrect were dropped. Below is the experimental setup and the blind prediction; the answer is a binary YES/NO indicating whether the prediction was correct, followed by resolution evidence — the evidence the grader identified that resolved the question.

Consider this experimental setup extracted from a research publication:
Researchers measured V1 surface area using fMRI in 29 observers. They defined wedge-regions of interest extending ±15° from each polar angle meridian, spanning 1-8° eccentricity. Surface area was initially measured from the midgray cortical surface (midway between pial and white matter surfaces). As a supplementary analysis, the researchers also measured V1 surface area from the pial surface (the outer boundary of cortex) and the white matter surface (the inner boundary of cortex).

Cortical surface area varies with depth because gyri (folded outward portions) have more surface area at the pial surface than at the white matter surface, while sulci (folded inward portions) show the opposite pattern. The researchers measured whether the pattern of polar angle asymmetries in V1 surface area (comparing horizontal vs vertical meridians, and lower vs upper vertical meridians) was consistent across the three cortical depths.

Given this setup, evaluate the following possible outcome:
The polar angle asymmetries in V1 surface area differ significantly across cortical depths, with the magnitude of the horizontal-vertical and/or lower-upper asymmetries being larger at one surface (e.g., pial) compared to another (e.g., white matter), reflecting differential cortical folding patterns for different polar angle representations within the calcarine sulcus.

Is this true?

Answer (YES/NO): NO